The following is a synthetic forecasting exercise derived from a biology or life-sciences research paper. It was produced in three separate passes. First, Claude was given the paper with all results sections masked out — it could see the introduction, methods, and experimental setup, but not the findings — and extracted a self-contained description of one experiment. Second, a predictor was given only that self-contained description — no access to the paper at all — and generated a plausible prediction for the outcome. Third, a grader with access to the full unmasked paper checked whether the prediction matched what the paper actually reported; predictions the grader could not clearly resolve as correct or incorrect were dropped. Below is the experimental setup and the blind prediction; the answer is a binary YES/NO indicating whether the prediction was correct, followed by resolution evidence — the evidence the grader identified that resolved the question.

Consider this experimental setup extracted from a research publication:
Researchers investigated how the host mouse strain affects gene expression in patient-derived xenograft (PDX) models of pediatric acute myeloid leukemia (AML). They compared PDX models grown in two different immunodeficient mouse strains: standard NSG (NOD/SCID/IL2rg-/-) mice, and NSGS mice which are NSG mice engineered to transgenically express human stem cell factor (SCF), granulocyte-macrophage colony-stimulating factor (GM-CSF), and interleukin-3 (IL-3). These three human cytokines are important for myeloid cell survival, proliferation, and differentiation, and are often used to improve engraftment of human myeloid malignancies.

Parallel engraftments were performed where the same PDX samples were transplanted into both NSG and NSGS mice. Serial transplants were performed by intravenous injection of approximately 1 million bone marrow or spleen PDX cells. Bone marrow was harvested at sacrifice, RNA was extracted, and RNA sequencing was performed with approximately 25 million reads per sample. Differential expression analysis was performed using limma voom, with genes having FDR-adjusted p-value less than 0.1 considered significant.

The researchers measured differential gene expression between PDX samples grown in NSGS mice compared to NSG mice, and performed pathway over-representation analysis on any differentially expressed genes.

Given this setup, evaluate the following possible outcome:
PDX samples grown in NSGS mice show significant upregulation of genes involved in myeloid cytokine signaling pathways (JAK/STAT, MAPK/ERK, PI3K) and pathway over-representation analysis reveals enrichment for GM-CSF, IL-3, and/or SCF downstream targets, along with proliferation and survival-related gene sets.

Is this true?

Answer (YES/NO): NO